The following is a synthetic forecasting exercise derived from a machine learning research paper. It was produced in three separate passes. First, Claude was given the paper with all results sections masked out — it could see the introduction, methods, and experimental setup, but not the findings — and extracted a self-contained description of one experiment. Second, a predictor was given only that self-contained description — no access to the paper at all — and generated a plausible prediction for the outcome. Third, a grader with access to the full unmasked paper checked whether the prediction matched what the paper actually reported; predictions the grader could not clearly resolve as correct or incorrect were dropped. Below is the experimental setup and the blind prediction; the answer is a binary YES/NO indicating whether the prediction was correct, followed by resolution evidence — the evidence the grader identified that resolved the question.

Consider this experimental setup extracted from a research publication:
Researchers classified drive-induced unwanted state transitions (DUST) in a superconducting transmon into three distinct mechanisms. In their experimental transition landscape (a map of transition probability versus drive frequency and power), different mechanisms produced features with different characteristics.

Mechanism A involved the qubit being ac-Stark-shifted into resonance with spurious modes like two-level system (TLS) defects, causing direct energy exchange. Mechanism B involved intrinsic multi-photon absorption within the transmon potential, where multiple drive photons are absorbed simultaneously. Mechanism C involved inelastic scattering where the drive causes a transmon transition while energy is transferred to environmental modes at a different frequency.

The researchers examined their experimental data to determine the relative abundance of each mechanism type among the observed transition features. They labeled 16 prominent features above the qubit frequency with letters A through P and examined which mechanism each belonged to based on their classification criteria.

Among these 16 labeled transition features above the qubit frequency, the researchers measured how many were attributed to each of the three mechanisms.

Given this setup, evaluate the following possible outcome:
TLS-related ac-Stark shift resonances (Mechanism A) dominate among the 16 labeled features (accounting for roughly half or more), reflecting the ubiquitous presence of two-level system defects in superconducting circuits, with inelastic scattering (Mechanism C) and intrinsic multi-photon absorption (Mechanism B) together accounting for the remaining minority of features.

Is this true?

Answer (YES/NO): NO